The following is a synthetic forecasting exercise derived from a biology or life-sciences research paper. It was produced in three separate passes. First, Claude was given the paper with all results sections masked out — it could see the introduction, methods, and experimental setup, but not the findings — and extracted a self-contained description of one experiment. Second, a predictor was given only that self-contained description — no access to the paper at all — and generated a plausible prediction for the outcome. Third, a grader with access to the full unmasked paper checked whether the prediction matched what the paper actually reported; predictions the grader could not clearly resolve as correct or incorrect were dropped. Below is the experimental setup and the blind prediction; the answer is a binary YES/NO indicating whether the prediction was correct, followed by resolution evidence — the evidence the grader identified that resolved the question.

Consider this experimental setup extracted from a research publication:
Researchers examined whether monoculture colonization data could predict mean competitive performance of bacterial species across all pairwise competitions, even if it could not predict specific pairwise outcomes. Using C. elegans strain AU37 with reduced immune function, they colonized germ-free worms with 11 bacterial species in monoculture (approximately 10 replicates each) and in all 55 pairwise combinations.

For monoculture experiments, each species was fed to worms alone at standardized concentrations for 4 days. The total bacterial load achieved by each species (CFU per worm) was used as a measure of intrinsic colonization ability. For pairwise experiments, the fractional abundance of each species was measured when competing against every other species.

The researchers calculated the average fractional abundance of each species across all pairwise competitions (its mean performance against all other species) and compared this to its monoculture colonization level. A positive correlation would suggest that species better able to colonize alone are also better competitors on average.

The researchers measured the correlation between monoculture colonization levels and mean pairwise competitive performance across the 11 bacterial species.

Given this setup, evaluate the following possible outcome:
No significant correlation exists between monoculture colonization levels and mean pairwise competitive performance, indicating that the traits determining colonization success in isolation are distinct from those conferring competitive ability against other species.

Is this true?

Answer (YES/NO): NO